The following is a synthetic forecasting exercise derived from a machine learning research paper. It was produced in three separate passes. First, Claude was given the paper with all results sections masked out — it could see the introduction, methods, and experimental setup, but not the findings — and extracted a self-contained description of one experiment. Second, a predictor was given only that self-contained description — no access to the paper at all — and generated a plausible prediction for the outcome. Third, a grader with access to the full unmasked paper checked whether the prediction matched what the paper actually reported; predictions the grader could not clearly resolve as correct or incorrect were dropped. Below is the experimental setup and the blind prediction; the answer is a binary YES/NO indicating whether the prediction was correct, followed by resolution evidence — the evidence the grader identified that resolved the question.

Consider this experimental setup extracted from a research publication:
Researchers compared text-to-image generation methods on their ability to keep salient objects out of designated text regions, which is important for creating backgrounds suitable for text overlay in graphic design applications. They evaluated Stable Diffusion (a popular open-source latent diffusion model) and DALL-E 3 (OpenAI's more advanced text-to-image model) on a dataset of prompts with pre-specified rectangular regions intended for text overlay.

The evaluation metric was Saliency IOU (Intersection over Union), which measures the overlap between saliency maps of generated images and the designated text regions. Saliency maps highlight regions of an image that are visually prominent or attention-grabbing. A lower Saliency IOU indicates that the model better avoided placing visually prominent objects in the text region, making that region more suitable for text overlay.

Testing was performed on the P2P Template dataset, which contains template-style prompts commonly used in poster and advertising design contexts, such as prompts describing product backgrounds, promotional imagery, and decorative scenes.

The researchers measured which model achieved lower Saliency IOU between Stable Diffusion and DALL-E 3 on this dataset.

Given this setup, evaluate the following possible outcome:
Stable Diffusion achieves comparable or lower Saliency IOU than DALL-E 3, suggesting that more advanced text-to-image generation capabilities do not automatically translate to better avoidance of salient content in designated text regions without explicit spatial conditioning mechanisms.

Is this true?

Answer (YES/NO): YES